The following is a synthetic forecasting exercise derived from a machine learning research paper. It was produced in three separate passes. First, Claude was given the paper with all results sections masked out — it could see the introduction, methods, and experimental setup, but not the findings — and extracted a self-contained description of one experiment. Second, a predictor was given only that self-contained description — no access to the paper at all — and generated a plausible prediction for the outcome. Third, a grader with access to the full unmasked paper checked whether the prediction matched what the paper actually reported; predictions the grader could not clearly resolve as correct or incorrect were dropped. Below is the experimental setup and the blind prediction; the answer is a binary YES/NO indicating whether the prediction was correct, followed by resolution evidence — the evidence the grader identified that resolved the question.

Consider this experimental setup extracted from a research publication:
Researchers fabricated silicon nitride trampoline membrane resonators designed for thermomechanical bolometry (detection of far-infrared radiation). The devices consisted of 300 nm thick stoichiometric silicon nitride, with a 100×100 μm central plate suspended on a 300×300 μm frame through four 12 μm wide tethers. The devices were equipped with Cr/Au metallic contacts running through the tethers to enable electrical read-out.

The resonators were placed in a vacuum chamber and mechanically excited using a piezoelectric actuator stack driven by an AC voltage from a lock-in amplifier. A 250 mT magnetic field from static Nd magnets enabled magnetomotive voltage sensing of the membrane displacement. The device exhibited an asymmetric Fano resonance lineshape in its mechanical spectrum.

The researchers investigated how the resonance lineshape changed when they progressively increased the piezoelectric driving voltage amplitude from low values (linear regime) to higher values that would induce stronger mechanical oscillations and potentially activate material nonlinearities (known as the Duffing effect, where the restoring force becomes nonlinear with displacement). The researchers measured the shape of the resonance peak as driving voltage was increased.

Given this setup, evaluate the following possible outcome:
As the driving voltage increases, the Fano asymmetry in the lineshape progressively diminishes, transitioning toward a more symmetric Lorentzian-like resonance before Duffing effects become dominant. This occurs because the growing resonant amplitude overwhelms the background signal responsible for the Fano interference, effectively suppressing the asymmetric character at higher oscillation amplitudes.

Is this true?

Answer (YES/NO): NO